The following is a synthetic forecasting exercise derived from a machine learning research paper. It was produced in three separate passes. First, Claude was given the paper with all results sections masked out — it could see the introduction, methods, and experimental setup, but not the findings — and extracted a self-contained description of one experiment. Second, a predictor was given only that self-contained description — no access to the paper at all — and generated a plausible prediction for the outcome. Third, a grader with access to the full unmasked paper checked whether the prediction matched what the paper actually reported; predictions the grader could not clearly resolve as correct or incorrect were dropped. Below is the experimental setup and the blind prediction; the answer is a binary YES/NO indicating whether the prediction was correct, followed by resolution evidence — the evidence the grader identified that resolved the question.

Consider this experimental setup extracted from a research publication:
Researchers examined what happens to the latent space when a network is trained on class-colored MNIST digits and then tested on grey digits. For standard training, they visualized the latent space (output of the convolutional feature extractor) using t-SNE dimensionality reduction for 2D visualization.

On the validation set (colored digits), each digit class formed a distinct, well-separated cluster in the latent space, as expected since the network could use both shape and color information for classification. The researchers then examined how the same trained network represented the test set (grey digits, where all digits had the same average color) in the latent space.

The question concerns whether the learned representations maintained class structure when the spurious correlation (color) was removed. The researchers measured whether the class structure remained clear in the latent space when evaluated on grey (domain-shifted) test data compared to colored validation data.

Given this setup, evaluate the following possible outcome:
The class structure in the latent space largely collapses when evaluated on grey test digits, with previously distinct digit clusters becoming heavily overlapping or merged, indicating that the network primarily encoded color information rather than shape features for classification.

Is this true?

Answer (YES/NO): YES